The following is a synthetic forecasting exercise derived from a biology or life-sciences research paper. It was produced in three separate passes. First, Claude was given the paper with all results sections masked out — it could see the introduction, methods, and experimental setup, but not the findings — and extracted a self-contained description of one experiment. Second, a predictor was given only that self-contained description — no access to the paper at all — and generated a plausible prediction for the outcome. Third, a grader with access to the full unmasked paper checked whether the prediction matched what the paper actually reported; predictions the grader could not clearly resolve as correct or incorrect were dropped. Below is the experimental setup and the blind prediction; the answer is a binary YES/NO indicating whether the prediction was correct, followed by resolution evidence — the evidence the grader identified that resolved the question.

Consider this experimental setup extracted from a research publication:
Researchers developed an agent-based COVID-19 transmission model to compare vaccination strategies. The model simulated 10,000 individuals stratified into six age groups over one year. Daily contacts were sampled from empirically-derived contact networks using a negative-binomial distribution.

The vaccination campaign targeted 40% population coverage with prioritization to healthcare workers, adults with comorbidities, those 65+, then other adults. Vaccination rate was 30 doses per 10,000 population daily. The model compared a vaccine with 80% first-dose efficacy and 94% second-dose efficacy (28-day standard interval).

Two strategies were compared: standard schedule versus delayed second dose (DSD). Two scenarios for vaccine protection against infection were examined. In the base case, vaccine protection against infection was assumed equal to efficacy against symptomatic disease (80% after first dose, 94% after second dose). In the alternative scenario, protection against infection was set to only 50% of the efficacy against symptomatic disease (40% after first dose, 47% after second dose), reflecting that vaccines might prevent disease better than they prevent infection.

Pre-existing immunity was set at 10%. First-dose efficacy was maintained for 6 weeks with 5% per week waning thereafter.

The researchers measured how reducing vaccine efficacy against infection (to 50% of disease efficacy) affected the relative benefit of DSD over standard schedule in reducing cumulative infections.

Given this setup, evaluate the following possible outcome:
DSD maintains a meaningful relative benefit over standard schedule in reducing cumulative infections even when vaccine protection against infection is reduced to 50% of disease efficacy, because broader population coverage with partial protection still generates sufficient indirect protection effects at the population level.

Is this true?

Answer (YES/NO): YES